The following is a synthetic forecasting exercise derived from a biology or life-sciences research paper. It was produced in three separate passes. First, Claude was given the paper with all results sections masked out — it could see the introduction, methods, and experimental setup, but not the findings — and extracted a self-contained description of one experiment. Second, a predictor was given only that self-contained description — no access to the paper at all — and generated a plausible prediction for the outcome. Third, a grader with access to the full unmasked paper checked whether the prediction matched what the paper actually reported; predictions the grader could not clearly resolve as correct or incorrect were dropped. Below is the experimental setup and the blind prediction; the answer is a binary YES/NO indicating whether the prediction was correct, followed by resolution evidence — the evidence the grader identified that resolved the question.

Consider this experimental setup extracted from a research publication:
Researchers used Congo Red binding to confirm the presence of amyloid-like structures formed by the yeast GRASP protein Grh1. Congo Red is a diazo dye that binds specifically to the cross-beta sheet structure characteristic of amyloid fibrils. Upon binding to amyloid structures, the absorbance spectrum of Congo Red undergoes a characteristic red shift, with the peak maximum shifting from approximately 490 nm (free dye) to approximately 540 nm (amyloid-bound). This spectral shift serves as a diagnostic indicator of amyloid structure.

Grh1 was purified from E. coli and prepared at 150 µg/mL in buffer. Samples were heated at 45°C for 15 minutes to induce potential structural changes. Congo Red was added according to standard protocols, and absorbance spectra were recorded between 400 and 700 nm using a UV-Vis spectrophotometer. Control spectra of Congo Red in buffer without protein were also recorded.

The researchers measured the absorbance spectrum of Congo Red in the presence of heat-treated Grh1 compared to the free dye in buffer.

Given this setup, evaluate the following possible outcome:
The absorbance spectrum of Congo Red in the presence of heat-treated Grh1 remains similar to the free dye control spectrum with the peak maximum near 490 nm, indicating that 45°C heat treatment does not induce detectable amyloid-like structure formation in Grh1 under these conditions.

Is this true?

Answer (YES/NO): NO